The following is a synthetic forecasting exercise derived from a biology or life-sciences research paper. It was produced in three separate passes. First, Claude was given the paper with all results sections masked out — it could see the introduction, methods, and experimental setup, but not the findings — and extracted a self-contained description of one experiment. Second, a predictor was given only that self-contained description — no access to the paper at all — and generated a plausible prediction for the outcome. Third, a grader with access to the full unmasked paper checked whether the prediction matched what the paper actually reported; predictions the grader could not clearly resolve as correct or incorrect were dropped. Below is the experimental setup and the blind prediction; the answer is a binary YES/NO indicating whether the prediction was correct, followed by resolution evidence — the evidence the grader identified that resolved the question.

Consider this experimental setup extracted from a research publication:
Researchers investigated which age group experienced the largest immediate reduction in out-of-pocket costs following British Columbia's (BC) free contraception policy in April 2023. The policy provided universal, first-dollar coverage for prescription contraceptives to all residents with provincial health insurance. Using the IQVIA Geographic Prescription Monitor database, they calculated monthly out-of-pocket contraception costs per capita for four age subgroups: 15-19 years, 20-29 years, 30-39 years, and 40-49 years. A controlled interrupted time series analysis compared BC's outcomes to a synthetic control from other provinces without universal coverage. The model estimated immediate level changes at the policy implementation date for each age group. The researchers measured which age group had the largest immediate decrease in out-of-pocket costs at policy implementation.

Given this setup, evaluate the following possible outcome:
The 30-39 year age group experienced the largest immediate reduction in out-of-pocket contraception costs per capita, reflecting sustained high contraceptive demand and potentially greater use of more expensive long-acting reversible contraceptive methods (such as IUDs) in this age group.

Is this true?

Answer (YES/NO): NO